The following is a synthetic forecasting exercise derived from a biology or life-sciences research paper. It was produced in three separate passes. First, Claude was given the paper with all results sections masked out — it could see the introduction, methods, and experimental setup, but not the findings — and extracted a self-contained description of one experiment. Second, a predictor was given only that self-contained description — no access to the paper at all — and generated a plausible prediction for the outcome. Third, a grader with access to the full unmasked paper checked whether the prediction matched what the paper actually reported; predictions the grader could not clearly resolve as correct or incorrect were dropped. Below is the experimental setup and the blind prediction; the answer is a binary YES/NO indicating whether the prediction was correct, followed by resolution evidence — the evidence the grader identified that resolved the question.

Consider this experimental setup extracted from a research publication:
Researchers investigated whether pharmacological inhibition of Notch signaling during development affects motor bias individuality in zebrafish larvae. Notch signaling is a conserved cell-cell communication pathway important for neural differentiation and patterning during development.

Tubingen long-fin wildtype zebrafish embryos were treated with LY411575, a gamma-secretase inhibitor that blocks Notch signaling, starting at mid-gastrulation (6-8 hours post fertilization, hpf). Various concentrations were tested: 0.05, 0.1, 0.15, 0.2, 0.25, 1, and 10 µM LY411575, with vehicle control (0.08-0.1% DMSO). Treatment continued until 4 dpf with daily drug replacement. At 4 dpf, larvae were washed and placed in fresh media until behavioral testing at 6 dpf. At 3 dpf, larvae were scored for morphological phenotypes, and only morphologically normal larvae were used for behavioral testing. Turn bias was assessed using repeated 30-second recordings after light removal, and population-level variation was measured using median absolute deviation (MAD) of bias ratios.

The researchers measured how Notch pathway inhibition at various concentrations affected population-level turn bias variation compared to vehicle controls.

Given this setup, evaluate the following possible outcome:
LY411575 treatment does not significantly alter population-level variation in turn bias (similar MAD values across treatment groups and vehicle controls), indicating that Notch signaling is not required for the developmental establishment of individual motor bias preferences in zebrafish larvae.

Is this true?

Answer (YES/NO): NO